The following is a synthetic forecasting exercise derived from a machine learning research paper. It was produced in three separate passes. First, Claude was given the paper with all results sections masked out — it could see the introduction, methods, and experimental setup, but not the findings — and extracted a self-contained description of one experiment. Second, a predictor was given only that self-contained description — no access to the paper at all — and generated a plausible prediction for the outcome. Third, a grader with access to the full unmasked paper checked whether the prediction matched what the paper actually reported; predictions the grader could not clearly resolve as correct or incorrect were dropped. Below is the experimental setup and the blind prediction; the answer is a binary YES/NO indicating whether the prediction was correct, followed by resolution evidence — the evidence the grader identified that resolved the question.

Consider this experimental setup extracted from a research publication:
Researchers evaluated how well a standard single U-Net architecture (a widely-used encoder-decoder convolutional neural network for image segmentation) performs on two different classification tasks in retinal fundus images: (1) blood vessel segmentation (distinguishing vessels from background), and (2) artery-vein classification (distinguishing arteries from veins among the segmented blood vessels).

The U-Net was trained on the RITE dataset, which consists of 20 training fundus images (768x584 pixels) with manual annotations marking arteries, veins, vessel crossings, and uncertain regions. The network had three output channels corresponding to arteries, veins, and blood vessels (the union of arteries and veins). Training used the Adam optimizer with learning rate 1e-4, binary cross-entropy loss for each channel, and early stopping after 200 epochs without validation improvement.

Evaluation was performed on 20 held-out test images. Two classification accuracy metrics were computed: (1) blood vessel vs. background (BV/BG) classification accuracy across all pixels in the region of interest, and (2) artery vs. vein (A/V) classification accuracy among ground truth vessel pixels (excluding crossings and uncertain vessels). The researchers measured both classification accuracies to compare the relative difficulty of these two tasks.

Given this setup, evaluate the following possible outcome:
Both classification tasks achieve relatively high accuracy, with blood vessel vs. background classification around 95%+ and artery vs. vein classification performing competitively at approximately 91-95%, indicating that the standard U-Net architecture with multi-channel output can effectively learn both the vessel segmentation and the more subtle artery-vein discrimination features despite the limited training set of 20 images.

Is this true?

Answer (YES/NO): NO